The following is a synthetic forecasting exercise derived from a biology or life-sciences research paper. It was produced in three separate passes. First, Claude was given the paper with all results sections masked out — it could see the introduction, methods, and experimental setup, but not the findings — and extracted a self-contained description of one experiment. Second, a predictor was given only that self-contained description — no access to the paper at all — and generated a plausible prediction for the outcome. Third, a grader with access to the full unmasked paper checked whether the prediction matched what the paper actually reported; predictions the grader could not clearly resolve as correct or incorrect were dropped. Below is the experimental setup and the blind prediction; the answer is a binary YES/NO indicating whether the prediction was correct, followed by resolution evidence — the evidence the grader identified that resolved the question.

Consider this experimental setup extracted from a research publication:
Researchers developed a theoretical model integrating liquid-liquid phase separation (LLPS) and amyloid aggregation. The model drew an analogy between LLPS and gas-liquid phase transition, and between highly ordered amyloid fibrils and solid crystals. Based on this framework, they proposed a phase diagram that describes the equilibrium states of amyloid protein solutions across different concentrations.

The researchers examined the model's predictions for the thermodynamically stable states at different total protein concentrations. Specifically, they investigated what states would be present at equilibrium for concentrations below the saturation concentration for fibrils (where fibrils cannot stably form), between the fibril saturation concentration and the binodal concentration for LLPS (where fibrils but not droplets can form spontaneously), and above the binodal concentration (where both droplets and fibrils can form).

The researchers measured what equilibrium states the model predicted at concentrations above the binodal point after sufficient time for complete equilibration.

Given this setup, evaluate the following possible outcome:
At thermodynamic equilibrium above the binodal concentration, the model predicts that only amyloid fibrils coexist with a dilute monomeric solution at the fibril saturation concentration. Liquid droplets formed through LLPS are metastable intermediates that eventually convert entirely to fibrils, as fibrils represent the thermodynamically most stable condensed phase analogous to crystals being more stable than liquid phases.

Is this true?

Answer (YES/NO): YES